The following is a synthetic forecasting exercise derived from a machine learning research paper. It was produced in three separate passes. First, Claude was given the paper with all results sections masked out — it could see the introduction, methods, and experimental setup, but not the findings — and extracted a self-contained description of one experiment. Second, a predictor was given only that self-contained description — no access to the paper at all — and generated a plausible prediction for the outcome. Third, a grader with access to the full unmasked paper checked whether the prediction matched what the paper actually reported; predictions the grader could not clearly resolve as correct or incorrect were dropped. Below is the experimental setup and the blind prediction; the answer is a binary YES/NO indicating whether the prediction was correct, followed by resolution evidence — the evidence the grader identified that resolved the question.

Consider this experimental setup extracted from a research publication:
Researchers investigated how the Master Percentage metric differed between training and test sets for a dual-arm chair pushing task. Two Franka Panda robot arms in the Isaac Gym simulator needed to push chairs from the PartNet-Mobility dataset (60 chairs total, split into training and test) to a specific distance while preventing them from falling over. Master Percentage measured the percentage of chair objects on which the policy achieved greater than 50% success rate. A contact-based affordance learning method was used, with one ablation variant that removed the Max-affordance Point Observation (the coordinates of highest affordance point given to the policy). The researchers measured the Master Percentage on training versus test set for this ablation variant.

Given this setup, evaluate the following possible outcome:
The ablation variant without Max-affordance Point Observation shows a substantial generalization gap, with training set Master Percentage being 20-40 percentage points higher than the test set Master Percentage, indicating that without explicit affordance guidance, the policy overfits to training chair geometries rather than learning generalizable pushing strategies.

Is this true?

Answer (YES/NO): NO